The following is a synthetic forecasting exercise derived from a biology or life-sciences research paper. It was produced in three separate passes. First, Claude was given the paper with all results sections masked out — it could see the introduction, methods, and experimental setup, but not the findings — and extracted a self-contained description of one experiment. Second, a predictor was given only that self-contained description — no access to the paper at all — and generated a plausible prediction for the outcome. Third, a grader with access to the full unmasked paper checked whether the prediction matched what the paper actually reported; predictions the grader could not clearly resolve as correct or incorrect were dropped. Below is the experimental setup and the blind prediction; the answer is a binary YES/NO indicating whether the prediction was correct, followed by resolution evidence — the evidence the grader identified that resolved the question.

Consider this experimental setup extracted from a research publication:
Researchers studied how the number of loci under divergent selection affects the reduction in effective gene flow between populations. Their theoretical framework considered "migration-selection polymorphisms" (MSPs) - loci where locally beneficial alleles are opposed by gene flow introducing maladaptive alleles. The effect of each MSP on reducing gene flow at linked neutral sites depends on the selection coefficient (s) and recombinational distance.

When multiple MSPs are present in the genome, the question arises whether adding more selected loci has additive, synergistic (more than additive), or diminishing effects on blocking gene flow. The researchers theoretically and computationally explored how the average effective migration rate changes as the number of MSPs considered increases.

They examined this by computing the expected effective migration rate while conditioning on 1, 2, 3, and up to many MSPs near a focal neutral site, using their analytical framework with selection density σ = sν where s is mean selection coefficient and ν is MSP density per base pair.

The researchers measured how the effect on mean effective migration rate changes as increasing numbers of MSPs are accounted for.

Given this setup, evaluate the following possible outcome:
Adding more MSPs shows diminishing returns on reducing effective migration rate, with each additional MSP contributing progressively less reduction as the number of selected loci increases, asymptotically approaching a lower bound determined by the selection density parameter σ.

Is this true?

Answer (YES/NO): YES